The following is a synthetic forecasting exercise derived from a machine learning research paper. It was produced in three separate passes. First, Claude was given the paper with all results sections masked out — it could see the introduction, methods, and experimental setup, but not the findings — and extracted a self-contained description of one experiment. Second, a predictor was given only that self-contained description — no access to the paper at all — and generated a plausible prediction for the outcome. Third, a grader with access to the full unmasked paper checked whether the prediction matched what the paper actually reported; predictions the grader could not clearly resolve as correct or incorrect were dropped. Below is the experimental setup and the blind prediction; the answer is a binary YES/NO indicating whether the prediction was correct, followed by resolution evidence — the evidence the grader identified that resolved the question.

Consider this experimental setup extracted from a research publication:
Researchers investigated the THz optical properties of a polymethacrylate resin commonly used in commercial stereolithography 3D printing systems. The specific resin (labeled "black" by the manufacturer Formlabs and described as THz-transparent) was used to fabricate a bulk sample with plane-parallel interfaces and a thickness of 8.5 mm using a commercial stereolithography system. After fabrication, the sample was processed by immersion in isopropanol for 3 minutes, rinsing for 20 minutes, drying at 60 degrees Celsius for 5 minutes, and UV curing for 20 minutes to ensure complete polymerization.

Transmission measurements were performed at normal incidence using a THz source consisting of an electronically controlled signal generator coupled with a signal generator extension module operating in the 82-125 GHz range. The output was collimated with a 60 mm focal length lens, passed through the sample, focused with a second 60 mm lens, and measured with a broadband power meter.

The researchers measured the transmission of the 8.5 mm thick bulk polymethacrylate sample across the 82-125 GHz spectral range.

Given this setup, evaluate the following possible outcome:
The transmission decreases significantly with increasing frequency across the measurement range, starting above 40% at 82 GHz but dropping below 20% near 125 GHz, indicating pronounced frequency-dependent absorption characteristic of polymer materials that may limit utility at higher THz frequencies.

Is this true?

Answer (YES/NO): NO